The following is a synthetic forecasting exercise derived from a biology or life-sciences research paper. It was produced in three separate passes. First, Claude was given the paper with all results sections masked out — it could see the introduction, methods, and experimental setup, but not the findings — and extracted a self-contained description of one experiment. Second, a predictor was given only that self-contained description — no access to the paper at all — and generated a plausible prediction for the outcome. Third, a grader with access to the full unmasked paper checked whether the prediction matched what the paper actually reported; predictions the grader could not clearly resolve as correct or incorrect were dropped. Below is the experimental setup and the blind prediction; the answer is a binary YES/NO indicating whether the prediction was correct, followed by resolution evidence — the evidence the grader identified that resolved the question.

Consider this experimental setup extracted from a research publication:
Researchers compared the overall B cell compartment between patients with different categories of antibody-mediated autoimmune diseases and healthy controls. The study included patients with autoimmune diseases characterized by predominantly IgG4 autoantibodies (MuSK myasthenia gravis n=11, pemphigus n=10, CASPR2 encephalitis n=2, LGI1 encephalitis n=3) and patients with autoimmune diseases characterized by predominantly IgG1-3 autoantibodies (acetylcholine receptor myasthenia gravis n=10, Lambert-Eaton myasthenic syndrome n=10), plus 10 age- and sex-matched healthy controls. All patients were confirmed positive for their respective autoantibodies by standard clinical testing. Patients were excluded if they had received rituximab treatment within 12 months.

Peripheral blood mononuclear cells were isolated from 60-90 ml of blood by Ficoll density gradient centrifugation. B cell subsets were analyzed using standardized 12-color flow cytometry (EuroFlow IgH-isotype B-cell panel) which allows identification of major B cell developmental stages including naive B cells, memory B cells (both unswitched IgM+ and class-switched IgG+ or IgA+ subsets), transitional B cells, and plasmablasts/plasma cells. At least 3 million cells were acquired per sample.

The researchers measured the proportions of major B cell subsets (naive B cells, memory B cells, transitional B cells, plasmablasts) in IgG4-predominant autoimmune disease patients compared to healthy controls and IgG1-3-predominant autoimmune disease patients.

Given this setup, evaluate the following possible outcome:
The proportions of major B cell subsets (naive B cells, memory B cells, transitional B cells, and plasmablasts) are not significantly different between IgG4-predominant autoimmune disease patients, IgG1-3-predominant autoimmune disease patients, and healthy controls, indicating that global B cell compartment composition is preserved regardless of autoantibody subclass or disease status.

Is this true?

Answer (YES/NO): NO